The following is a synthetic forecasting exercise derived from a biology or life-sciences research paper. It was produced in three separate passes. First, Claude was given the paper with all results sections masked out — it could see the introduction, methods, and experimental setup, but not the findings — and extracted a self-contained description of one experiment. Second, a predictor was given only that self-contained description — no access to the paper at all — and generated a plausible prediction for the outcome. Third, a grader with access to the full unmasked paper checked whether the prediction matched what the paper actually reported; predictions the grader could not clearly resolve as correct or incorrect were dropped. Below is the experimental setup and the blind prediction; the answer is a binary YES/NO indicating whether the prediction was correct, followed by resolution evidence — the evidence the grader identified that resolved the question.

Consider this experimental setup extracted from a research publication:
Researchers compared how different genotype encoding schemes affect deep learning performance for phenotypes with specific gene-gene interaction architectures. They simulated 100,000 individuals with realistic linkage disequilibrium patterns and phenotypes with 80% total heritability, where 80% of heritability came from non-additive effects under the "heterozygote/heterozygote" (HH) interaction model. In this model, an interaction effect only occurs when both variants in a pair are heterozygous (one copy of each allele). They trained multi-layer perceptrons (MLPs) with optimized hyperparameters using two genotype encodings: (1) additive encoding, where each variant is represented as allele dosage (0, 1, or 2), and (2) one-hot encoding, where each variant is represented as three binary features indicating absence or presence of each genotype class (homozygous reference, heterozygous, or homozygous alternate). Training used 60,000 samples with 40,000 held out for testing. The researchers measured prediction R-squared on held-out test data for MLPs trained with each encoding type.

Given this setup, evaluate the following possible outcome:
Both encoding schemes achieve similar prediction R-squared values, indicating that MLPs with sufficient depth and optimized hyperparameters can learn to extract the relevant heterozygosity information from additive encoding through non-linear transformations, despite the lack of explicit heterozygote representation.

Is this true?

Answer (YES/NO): NO